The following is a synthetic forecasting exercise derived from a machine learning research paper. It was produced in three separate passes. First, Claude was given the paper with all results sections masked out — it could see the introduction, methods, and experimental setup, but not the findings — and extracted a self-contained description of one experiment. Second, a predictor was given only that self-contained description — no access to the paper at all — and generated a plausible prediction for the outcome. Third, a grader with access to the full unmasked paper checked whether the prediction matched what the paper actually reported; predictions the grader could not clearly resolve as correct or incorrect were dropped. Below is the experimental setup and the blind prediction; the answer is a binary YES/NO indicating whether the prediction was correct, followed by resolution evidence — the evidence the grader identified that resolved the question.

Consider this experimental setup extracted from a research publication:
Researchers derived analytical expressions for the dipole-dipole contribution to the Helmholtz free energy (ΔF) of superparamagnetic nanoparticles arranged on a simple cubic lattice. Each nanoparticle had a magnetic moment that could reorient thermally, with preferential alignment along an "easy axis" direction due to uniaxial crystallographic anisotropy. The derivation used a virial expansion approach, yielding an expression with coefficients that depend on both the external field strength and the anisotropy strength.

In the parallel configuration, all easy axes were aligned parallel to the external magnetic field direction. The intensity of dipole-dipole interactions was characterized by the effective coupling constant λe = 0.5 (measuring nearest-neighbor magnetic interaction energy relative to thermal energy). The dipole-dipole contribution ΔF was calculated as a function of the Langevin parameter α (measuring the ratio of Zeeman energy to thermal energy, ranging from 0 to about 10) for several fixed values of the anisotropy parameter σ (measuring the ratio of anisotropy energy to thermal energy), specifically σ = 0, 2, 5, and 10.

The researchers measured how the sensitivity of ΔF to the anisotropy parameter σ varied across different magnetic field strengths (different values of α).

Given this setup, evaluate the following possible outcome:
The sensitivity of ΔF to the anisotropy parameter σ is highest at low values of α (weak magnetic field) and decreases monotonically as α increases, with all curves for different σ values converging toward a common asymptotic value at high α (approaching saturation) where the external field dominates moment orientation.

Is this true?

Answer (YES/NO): NO